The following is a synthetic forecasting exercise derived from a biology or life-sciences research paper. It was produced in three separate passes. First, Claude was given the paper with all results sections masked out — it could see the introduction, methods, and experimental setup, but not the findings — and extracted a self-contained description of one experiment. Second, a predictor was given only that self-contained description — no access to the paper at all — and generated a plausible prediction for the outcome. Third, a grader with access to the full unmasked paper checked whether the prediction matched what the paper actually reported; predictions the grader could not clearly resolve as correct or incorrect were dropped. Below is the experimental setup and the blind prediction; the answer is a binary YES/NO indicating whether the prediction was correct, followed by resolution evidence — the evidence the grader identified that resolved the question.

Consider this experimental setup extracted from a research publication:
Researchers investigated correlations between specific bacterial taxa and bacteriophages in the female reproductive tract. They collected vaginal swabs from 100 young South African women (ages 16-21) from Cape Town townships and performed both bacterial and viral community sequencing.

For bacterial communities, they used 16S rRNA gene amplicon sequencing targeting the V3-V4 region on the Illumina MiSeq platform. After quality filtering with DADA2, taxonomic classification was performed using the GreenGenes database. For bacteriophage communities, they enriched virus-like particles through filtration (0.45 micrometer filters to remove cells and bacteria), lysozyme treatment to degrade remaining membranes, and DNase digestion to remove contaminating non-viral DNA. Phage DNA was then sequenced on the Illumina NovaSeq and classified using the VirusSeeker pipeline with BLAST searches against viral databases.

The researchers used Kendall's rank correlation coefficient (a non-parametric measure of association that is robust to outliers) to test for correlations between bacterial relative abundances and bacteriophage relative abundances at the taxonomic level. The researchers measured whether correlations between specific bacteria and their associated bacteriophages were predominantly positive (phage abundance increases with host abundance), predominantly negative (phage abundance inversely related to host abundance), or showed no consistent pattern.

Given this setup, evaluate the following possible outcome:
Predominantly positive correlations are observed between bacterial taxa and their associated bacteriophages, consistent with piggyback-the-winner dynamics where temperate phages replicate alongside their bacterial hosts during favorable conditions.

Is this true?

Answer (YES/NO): NO